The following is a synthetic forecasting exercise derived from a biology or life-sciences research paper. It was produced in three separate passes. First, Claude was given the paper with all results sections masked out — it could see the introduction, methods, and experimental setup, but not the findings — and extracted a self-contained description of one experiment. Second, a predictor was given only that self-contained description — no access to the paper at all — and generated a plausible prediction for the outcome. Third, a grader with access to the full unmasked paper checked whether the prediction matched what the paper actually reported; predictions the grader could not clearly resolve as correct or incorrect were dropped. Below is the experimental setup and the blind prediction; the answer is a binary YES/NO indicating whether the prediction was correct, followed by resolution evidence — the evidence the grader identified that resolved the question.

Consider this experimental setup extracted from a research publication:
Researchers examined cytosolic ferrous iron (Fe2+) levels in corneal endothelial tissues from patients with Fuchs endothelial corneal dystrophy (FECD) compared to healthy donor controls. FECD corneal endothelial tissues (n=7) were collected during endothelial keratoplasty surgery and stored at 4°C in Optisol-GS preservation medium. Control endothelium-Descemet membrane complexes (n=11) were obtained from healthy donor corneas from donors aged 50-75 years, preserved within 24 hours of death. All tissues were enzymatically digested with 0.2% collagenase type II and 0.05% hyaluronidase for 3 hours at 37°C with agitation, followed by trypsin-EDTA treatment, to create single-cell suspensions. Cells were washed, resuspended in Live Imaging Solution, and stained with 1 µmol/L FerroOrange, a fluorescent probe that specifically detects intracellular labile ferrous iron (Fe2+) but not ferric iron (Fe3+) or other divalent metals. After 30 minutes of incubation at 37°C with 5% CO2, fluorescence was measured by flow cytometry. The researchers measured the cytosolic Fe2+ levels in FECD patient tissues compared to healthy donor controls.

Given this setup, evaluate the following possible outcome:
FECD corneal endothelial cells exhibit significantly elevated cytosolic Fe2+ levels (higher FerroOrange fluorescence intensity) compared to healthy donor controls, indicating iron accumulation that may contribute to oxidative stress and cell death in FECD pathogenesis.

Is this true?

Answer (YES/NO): YES